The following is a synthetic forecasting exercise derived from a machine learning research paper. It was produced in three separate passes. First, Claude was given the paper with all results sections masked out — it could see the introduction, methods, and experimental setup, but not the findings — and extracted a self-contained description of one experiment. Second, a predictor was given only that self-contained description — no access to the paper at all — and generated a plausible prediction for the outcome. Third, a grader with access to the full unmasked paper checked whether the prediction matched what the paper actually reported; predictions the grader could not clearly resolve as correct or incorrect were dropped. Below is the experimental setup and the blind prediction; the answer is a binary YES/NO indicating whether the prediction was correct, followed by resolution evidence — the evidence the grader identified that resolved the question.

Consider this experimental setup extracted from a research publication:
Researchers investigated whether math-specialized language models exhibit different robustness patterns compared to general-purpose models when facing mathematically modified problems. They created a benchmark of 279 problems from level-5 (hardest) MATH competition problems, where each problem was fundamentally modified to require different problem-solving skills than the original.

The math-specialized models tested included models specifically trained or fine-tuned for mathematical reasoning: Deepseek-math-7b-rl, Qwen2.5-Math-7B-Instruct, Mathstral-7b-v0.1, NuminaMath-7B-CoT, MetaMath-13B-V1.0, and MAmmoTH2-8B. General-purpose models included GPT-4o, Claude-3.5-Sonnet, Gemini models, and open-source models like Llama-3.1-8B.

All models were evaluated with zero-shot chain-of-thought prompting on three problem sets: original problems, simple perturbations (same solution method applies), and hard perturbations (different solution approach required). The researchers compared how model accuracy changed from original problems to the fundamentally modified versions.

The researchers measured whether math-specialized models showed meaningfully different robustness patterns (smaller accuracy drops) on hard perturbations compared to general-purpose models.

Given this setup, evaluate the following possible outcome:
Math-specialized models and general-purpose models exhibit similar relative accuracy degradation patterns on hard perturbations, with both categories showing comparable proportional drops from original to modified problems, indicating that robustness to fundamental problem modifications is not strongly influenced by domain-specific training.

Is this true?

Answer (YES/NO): NO